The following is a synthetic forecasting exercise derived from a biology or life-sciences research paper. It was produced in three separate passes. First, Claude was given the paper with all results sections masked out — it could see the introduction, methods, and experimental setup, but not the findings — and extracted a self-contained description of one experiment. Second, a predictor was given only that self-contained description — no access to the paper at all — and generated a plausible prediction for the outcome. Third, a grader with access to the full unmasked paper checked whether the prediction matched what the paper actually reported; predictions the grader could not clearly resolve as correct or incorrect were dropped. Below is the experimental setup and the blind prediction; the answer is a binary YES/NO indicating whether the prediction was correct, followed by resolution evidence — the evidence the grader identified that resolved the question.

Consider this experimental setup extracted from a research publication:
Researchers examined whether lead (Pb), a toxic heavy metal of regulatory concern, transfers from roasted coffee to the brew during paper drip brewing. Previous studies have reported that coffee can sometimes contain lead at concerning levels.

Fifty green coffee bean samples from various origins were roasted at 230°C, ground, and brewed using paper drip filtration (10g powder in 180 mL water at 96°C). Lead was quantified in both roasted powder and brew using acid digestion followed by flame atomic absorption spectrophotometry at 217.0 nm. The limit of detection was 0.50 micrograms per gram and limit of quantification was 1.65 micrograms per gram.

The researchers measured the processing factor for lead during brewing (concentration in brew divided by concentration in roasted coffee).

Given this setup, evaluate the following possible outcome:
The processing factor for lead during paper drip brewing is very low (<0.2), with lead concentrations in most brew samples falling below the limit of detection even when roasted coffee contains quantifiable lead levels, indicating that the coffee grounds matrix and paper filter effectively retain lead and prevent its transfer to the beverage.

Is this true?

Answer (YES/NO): NO